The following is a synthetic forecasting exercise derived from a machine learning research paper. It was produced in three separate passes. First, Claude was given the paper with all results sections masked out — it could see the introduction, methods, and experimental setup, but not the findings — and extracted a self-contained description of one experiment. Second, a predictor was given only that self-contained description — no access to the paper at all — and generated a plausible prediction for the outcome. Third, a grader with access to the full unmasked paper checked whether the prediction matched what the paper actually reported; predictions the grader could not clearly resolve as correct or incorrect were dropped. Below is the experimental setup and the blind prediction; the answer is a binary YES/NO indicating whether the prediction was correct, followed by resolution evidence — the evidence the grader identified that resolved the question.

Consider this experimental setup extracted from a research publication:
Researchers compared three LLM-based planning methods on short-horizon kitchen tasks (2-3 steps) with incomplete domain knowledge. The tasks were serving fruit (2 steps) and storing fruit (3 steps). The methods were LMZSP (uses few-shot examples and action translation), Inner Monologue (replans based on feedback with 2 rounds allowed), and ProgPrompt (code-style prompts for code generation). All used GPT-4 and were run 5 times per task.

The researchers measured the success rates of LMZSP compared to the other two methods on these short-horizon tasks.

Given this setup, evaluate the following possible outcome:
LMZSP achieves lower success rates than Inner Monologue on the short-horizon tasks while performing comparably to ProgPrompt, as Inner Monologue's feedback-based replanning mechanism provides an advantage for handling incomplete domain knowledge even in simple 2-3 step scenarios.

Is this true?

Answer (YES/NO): NO